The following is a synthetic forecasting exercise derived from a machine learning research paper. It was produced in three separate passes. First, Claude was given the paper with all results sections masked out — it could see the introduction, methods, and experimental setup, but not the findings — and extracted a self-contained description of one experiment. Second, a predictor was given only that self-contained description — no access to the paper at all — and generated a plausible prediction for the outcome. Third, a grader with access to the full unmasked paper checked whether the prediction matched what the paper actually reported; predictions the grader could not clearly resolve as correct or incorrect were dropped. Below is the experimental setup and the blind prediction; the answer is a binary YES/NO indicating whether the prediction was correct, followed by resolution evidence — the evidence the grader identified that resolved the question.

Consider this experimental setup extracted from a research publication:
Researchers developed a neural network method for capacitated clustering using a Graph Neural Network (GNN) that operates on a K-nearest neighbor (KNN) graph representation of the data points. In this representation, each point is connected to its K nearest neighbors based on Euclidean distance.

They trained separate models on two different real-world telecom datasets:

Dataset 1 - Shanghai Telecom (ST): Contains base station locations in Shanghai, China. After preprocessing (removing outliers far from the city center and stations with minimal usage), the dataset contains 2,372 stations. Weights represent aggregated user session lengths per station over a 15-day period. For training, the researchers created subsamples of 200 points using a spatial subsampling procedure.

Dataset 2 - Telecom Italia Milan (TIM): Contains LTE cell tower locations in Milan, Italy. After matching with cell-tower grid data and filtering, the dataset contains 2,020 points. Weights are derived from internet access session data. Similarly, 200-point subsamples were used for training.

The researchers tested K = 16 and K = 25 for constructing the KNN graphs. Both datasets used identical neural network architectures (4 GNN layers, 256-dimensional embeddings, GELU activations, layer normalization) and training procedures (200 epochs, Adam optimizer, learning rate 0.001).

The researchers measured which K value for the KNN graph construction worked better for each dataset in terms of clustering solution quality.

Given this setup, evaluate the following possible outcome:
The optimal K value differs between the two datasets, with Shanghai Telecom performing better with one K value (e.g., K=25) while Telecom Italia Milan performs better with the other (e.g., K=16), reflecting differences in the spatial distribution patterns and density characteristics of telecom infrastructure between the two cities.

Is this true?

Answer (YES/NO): NO